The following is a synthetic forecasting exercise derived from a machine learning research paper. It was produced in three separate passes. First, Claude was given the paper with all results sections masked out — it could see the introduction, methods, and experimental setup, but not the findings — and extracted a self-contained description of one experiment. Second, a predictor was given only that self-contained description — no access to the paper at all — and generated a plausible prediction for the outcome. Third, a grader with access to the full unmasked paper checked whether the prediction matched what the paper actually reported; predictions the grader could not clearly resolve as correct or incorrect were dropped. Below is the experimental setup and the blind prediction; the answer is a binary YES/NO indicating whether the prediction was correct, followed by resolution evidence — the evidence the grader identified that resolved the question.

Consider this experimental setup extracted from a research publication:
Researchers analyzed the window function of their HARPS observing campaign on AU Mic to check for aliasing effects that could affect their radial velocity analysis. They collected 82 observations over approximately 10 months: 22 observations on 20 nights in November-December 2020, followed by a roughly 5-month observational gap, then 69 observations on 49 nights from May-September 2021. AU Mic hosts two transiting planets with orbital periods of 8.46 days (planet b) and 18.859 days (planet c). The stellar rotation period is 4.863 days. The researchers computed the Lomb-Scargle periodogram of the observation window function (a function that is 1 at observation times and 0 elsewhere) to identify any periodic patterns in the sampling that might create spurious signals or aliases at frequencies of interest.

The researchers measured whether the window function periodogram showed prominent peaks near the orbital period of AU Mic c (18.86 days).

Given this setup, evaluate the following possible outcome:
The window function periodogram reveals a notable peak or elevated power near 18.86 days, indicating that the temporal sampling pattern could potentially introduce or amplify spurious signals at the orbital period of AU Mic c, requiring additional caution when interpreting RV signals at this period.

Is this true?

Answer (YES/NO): NO